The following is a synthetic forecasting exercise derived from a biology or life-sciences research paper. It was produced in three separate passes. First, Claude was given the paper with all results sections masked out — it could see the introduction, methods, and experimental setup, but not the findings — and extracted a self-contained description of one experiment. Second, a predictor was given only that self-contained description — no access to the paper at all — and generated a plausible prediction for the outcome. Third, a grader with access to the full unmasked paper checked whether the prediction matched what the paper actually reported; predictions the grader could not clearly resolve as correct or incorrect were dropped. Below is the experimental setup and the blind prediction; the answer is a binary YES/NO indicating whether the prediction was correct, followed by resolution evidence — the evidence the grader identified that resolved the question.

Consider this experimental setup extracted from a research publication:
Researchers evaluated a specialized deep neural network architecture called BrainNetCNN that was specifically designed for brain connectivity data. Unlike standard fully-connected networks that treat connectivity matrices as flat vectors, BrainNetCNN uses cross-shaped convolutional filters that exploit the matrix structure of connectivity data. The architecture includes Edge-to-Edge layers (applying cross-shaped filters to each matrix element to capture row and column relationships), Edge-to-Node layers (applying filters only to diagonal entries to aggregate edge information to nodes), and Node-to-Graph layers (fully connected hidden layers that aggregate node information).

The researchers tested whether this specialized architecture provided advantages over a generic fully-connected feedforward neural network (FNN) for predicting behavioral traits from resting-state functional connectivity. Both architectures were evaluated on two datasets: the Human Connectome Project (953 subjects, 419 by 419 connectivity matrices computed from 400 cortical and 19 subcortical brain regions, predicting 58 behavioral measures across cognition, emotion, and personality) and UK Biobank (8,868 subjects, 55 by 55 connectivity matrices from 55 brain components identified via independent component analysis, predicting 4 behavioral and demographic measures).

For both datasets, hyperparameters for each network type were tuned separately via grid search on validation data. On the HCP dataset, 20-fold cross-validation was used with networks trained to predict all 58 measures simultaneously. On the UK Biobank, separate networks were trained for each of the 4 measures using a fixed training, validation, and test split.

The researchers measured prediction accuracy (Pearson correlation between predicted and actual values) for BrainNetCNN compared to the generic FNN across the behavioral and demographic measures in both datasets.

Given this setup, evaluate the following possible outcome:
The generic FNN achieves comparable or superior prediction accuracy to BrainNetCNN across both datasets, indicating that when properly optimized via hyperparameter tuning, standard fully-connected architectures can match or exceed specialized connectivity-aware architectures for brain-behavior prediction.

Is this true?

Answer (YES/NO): YES